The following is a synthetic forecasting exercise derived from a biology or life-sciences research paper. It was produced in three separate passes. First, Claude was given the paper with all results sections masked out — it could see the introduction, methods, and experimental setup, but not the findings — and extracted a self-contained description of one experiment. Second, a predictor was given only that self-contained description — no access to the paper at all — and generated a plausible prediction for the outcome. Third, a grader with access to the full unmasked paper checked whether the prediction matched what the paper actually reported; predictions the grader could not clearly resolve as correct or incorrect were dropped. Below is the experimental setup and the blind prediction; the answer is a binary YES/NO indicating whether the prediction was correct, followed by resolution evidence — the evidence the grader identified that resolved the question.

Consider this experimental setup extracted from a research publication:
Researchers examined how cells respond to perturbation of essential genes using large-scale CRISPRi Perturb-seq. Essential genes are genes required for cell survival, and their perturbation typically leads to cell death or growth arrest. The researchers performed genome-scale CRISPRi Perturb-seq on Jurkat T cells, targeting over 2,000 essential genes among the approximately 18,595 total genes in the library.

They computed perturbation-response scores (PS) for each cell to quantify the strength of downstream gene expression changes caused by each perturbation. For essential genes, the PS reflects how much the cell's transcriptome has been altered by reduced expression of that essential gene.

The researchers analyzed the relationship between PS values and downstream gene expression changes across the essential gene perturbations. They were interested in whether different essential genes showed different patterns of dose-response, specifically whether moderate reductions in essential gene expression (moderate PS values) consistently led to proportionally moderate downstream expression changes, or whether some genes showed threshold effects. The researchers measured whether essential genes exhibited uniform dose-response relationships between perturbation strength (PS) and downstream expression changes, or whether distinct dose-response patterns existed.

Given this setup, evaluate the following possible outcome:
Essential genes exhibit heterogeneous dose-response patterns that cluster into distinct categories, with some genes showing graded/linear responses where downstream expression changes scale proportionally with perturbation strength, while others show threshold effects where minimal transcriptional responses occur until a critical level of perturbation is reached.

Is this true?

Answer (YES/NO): YES